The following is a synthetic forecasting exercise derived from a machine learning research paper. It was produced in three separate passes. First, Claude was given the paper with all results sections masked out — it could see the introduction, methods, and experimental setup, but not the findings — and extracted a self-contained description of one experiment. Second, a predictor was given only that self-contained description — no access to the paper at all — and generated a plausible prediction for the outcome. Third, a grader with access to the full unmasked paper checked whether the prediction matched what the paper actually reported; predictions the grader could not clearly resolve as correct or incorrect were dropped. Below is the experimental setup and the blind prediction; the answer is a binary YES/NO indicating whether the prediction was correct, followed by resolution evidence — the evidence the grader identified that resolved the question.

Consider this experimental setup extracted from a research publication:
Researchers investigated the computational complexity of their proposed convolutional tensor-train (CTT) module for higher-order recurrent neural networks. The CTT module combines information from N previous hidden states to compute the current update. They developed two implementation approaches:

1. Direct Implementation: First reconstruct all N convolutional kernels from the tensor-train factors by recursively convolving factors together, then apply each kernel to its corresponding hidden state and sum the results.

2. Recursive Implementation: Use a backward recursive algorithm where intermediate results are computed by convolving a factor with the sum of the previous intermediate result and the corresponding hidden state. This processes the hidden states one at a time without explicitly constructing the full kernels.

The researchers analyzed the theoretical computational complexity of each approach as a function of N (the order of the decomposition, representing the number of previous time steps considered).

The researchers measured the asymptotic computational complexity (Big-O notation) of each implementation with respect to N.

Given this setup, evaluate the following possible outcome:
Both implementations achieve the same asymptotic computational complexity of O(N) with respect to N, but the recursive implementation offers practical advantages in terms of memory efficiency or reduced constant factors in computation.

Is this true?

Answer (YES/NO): NO